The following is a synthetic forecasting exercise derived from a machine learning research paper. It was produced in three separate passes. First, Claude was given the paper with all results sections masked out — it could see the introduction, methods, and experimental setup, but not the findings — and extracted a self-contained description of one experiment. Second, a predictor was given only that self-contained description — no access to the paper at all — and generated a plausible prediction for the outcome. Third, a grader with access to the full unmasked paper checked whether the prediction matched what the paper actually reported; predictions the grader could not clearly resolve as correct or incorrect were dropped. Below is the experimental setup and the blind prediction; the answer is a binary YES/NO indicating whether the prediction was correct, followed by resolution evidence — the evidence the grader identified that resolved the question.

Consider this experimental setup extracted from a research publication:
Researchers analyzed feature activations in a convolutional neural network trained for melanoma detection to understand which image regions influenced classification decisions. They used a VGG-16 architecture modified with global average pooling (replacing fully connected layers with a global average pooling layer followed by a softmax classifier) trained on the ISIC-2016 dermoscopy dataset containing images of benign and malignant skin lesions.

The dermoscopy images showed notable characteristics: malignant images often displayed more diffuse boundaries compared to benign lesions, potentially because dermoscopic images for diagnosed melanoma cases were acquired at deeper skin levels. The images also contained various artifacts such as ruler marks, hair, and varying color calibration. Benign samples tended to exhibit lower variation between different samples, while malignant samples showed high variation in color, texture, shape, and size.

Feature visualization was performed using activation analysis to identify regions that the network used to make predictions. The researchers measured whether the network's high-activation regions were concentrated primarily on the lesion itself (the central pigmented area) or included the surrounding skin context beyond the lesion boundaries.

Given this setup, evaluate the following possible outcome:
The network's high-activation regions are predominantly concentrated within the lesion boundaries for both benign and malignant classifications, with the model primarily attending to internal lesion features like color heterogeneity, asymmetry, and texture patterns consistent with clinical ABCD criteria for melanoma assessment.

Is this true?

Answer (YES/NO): NO